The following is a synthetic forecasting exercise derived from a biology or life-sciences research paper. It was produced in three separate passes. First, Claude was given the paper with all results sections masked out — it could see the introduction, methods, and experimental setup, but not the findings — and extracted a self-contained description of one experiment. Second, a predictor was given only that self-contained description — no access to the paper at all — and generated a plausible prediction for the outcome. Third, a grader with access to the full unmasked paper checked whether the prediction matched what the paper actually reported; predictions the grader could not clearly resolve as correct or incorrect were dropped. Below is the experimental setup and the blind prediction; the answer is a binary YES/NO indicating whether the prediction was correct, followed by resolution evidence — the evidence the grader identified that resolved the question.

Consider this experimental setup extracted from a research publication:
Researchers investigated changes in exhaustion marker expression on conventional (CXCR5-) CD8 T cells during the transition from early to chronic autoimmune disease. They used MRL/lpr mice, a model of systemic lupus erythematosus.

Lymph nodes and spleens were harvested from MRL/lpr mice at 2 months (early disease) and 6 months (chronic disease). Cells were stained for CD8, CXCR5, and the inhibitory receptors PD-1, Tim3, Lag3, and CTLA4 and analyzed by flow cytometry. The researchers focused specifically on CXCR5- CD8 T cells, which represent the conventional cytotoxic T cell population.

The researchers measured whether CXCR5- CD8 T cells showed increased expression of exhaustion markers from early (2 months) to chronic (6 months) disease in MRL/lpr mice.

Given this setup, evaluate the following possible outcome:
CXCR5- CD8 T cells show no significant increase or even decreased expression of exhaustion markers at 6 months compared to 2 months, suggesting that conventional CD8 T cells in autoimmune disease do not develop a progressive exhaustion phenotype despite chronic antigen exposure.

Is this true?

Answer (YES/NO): NO